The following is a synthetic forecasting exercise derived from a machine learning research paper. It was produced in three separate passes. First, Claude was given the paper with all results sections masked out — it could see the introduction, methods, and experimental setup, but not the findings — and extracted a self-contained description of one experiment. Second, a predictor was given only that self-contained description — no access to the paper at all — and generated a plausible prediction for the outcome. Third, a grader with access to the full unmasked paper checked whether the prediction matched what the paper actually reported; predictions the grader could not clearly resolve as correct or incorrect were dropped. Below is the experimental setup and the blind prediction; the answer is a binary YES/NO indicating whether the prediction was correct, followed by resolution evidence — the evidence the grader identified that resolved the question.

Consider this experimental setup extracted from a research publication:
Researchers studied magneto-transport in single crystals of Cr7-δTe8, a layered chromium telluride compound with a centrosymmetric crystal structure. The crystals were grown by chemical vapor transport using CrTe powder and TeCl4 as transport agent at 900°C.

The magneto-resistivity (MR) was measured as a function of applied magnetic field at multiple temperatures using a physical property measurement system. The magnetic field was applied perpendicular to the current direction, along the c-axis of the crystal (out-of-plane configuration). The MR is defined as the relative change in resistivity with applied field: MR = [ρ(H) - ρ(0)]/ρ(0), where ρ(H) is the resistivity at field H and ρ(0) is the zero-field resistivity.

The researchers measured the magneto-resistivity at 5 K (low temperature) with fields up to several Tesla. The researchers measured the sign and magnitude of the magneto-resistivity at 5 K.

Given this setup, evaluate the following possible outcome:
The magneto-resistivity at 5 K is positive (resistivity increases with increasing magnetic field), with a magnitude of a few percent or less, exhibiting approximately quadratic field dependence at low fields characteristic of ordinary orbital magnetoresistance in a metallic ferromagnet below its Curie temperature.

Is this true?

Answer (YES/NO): NO